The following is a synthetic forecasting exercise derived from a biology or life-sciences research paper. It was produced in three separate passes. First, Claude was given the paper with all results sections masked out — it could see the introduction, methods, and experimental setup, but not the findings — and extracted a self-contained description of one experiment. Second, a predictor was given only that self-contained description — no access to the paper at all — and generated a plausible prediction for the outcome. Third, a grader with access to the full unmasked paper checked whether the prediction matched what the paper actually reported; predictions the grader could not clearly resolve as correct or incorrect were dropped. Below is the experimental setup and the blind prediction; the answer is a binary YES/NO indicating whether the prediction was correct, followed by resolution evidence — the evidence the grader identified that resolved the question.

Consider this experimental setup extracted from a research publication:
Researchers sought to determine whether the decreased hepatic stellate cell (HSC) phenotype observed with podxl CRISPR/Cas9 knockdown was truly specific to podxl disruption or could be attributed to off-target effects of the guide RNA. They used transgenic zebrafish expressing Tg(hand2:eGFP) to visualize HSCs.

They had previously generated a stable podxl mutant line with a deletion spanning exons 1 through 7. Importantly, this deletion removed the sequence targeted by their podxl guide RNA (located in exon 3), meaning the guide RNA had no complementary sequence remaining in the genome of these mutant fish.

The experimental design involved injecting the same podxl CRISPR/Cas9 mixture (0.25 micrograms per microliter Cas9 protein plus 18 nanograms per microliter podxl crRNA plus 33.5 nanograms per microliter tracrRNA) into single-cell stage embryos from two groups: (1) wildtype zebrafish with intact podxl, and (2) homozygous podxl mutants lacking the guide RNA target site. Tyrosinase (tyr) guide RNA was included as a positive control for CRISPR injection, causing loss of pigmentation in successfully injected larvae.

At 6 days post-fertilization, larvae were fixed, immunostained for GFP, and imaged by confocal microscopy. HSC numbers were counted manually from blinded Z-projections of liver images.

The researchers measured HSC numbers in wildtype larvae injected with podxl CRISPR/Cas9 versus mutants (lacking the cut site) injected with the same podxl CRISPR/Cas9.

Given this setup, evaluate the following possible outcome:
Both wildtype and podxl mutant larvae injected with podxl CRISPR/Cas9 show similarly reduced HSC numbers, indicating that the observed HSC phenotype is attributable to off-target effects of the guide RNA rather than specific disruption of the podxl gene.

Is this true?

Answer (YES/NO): NO